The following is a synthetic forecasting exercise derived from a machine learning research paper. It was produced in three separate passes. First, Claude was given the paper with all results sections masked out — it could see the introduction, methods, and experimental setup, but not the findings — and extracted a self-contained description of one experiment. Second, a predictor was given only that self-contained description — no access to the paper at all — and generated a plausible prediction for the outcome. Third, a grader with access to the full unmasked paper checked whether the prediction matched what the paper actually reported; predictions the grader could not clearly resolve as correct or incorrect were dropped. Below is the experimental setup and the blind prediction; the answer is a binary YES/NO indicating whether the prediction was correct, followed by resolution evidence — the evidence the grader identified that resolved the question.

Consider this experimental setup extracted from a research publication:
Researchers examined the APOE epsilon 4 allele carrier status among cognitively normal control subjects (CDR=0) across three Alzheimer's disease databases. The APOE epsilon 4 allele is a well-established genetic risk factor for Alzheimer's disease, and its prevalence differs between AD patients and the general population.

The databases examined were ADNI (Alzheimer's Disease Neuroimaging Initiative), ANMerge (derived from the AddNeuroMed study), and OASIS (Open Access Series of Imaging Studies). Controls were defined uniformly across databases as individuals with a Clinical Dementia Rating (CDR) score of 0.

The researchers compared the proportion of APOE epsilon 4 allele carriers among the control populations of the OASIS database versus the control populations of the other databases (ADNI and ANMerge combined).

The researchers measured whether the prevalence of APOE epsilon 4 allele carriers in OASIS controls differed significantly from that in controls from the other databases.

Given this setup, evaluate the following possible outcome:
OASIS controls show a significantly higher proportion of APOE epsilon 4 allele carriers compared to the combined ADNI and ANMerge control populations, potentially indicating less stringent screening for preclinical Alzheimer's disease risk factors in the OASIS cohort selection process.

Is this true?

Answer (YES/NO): YES